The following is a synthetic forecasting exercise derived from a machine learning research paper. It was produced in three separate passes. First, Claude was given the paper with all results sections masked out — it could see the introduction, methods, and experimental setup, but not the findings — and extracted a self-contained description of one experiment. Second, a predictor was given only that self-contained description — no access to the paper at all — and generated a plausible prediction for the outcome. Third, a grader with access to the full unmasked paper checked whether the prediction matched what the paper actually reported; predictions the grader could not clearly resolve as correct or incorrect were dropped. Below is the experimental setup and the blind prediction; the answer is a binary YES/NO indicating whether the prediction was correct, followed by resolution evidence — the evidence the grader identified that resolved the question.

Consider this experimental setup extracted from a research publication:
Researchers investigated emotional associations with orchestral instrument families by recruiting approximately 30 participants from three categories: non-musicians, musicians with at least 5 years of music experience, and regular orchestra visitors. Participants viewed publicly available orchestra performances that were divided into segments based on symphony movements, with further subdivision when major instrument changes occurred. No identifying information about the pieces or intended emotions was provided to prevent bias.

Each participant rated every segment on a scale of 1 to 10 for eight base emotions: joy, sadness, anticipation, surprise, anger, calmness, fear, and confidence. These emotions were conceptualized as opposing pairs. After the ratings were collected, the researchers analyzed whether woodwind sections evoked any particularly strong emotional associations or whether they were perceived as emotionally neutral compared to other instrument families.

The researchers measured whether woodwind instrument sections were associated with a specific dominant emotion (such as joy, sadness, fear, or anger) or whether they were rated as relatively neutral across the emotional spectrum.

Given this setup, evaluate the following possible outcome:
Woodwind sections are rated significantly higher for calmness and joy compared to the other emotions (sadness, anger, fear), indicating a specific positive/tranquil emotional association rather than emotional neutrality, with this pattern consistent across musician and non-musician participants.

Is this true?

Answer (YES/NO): NO